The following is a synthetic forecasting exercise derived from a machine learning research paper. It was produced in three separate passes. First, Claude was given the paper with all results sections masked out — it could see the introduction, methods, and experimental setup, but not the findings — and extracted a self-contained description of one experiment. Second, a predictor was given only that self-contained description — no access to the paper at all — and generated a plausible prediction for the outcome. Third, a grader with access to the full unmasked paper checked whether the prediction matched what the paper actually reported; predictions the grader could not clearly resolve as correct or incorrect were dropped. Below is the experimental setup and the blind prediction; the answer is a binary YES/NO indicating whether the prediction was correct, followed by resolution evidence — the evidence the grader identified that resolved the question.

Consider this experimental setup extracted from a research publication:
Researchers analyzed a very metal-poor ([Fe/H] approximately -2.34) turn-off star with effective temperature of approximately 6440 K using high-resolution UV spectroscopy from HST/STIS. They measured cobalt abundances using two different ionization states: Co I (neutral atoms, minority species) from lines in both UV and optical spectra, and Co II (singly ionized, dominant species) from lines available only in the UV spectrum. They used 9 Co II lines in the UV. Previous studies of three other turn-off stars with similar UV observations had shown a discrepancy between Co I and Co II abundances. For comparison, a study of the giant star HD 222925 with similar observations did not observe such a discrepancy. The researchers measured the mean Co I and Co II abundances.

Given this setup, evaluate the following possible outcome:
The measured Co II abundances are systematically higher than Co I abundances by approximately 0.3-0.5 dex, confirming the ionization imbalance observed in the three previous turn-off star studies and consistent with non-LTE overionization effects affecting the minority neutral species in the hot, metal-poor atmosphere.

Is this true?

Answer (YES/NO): NO